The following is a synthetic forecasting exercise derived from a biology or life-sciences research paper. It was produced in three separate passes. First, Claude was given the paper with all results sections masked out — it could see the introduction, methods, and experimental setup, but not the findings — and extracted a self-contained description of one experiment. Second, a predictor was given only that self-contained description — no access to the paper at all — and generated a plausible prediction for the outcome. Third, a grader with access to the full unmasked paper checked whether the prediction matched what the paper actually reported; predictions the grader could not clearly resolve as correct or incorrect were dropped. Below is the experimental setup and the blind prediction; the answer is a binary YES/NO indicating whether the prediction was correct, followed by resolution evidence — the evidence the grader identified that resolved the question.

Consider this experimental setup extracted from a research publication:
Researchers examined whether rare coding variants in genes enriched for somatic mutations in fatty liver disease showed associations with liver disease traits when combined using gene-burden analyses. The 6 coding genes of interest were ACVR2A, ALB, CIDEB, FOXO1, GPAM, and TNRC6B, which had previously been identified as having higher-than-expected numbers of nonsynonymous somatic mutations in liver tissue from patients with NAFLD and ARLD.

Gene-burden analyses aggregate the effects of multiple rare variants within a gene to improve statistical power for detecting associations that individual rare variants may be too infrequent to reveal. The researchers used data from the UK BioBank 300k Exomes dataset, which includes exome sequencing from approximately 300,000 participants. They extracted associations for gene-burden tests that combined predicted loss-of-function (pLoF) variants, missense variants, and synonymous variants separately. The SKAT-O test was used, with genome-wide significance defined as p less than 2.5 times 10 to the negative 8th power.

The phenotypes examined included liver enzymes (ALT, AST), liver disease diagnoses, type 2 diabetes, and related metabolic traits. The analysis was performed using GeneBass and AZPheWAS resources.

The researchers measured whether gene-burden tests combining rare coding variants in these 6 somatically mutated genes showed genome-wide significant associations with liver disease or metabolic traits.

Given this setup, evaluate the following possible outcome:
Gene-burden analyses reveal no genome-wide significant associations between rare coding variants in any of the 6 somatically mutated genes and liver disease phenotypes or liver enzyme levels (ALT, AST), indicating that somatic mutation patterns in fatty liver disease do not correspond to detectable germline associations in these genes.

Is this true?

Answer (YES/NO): YES